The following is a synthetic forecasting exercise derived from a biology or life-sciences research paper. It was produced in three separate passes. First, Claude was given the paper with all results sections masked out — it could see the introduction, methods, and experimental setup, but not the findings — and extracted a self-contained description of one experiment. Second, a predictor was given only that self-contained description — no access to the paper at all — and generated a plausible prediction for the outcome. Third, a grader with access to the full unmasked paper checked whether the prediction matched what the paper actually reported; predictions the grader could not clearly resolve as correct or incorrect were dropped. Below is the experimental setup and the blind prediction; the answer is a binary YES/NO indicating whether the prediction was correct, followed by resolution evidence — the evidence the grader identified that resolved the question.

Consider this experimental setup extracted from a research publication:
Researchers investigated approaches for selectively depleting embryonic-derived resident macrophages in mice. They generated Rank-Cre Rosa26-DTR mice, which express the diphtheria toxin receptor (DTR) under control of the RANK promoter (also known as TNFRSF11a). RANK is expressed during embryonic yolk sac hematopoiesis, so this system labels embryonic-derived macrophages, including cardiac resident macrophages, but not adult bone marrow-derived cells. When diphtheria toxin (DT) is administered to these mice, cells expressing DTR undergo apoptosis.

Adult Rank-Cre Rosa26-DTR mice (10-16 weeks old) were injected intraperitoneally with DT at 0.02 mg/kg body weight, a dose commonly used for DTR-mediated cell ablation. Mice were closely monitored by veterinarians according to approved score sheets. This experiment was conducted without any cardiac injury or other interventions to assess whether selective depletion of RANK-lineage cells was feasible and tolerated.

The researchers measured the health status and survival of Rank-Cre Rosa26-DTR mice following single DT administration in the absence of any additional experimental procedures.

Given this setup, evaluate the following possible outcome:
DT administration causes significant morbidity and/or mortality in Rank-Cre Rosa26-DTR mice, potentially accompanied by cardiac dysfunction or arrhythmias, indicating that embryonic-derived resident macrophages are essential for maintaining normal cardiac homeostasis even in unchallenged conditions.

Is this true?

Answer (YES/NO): NO